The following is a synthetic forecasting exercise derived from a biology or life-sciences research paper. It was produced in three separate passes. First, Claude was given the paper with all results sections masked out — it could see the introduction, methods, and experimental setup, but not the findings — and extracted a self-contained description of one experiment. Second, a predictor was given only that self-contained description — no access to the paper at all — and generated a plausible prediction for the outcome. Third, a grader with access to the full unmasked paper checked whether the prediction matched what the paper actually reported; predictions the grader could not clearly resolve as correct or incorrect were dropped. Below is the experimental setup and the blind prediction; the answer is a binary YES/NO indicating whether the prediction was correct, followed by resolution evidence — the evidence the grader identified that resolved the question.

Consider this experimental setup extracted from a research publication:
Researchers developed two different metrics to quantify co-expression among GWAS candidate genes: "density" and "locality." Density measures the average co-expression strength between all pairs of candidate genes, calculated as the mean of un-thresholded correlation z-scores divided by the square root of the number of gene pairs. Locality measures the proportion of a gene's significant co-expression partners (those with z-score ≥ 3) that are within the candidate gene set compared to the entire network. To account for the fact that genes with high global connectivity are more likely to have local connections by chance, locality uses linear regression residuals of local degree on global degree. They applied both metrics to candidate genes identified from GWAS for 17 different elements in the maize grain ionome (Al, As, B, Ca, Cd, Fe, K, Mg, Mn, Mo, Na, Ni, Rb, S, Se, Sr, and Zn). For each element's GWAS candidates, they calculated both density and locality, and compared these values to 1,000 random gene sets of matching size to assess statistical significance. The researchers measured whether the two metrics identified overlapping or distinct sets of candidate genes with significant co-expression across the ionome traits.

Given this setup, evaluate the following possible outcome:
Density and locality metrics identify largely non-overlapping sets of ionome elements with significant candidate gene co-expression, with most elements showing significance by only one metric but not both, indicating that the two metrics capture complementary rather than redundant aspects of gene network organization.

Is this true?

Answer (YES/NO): YES